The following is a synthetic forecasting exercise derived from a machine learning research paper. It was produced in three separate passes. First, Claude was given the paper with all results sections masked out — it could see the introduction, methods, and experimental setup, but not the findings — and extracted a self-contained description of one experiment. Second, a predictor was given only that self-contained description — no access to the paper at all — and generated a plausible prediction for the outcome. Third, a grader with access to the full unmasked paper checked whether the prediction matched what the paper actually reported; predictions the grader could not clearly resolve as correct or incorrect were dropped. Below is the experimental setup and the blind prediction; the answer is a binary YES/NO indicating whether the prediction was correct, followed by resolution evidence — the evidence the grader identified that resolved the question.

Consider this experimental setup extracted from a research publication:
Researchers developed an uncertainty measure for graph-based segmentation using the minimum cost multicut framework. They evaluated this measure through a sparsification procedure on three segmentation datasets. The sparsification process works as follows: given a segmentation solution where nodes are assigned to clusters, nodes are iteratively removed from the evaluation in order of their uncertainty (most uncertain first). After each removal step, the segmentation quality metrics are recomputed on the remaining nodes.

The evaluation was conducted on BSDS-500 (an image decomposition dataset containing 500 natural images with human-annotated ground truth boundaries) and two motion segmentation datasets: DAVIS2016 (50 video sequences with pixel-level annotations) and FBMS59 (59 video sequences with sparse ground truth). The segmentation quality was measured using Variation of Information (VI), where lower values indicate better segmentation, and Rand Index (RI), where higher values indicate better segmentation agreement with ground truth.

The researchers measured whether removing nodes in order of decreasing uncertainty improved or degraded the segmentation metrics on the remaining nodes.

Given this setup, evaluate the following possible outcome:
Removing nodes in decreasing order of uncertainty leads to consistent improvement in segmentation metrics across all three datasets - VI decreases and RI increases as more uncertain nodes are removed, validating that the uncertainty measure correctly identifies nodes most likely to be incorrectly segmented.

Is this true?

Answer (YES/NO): YES